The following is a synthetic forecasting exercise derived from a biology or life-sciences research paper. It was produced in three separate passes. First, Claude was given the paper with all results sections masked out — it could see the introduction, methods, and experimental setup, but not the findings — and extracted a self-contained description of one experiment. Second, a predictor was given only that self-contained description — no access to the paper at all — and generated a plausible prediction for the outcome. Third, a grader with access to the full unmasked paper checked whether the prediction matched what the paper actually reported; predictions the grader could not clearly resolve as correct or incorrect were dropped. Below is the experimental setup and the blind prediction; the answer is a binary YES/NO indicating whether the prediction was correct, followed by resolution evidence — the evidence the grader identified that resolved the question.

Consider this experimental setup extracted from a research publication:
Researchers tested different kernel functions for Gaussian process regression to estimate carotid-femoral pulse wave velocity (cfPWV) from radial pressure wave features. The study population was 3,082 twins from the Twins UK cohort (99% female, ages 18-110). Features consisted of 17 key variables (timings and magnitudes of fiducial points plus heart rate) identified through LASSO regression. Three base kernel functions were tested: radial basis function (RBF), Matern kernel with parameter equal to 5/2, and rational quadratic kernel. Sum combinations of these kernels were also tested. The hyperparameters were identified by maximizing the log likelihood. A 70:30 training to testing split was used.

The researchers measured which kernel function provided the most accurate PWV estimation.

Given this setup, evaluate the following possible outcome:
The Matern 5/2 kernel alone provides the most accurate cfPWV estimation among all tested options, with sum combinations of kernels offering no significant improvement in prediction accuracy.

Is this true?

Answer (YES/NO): NO